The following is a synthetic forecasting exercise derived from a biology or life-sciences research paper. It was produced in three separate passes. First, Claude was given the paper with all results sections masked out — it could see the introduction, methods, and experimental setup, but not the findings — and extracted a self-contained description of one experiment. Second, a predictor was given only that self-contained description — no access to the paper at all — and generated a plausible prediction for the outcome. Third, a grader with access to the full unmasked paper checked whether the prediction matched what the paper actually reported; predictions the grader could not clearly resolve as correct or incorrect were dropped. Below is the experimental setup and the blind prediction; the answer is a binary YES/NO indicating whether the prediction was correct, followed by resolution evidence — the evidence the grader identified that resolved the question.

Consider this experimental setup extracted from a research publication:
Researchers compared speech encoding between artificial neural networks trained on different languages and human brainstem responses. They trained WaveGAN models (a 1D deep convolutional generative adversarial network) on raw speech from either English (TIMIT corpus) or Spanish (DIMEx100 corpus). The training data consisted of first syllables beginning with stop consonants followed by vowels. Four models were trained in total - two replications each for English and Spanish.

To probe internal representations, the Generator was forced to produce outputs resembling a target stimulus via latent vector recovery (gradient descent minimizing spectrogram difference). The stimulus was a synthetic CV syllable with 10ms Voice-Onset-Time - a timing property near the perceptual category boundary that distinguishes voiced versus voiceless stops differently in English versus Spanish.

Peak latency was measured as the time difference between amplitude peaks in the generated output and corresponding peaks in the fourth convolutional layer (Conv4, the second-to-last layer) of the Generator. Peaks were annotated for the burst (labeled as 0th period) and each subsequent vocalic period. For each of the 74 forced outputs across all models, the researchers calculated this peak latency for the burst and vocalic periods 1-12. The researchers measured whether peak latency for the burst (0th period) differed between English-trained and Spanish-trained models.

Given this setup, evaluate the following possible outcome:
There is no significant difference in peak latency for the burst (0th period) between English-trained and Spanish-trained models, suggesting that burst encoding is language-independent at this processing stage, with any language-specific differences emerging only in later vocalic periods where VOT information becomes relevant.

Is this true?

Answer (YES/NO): YES